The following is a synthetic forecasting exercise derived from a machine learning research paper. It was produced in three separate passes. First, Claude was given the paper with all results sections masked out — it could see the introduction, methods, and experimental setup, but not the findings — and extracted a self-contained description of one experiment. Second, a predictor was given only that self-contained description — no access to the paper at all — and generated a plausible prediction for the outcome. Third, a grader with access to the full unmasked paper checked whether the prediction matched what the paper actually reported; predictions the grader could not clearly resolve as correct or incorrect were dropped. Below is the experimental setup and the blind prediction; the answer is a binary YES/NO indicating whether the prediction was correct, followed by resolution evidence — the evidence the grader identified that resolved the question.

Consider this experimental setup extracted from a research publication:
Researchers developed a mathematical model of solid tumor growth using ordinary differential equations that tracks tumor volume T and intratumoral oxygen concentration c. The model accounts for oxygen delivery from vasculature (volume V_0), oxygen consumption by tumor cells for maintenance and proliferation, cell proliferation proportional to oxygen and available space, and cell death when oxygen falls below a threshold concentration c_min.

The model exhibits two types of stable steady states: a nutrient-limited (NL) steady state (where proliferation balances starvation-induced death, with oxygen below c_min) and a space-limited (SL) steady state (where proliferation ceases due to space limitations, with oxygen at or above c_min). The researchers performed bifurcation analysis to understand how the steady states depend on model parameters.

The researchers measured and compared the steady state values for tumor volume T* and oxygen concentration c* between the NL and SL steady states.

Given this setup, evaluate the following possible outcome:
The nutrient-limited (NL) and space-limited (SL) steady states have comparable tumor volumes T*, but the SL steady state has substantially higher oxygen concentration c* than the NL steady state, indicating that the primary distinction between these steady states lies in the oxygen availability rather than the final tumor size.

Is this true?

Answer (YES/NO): NO